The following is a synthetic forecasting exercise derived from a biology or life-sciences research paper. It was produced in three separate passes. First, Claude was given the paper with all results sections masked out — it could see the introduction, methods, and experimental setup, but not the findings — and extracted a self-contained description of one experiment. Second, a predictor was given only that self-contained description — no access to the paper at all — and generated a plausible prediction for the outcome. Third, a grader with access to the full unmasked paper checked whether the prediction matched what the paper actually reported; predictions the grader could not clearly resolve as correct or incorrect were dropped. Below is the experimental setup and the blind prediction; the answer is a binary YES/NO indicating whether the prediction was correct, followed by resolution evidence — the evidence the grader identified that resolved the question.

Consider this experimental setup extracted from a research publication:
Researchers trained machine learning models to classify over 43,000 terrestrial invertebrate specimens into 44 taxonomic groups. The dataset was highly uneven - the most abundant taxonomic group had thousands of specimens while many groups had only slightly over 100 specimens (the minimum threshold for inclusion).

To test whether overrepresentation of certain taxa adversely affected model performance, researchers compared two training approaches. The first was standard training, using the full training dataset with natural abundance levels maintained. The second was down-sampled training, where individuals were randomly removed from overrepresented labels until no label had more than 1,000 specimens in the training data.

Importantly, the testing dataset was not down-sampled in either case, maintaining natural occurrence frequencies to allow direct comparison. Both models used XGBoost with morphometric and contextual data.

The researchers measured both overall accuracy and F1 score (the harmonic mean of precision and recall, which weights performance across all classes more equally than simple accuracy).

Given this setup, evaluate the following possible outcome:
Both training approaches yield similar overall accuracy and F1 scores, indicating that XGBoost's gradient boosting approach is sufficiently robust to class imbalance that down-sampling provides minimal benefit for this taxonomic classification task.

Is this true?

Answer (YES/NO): NO